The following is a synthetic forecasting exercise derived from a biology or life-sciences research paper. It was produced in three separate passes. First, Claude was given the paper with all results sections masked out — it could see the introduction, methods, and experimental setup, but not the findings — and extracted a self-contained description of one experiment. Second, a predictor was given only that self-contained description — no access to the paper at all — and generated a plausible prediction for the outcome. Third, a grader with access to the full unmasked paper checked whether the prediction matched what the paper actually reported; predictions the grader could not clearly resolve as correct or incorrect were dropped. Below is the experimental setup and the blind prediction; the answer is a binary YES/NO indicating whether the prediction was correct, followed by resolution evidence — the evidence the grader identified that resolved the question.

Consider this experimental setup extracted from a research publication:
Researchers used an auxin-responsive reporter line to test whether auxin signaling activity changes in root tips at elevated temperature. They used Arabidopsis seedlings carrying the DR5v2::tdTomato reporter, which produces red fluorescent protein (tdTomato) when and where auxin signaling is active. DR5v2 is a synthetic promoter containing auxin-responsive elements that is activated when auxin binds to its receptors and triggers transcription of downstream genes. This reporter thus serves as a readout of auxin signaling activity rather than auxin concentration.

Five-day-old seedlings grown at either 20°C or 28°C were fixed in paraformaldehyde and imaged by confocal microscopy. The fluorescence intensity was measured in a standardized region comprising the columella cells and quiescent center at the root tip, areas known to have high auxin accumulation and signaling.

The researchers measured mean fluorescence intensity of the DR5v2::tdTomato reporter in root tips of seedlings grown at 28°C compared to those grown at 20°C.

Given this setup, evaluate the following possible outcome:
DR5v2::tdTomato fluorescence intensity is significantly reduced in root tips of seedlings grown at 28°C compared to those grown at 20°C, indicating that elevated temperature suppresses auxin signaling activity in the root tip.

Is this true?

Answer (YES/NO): NO